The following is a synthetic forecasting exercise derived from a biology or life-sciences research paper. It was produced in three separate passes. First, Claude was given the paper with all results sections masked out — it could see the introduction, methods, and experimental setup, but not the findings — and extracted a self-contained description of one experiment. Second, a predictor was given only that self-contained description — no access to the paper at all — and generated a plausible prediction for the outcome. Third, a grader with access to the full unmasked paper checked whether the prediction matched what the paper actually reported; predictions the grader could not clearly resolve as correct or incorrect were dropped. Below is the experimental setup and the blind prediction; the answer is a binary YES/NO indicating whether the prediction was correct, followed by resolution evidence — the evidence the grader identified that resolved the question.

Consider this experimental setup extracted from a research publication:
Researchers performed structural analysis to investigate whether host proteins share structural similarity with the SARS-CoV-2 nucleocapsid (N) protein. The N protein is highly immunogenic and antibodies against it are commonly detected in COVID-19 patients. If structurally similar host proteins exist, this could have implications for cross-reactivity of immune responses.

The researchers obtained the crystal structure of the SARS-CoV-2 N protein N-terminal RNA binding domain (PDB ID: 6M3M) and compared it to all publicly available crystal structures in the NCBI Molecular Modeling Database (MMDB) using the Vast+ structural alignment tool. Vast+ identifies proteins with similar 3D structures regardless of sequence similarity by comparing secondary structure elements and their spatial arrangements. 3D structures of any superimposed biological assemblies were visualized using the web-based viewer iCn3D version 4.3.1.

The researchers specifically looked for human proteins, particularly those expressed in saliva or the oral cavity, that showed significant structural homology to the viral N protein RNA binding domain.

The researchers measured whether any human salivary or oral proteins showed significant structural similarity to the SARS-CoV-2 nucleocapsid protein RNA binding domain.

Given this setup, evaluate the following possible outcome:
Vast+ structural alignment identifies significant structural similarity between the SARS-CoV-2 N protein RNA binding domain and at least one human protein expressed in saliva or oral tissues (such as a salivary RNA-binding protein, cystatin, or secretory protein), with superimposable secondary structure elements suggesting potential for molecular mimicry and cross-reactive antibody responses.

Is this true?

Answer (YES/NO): YES